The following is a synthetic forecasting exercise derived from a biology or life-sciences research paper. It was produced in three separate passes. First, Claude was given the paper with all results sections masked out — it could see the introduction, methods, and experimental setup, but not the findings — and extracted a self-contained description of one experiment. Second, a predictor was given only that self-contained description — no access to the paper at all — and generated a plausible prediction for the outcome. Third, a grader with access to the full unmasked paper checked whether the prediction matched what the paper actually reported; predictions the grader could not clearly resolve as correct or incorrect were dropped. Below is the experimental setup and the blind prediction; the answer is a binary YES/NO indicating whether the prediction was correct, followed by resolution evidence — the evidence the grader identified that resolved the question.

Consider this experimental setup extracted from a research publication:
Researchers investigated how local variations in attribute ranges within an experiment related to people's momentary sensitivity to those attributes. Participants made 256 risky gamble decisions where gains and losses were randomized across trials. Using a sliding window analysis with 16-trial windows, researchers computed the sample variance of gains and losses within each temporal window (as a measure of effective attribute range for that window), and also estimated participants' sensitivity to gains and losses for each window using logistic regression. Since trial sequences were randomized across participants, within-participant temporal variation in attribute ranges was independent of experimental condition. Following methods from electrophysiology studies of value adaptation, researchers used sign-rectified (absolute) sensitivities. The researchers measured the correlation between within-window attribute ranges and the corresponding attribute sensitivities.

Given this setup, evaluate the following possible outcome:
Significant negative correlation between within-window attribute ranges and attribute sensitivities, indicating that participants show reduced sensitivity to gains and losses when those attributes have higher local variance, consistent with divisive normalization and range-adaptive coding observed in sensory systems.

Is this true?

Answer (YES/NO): NO